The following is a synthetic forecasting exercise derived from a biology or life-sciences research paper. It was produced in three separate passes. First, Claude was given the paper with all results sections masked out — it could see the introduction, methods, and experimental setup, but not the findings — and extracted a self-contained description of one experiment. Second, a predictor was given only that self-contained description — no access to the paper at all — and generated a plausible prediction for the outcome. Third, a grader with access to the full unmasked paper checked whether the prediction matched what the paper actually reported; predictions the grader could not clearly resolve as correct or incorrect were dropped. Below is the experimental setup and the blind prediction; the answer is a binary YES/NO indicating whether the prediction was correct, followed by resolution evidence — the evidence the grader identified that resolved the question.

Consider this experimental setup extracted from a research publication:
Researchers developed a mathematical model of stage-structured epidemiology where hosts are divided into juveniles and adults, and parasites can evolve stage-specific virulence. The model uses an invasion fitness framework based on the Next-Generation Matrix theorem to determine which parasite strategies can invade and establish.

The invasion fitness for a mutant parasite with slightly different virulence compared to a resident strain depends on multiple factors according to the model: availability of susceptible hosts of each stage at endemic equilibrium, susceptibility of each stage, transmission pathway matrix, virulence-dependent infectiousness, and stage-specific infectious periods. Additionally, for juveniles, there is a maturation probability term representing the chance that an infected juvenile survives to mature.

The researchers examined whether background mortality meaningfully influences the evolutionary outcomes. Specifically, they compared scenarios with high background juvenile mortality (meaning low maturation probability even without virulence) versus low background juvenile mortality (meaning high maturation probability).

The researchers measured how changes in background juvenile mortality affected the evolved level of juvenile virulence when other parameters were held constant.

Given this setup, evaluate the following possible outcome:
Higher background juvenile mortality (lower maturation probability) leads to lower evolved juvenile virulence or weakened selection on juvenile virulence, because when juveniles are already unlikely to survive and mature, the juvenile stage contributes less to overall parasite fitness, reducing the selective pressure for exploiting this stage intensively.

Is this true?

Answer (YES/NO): NO